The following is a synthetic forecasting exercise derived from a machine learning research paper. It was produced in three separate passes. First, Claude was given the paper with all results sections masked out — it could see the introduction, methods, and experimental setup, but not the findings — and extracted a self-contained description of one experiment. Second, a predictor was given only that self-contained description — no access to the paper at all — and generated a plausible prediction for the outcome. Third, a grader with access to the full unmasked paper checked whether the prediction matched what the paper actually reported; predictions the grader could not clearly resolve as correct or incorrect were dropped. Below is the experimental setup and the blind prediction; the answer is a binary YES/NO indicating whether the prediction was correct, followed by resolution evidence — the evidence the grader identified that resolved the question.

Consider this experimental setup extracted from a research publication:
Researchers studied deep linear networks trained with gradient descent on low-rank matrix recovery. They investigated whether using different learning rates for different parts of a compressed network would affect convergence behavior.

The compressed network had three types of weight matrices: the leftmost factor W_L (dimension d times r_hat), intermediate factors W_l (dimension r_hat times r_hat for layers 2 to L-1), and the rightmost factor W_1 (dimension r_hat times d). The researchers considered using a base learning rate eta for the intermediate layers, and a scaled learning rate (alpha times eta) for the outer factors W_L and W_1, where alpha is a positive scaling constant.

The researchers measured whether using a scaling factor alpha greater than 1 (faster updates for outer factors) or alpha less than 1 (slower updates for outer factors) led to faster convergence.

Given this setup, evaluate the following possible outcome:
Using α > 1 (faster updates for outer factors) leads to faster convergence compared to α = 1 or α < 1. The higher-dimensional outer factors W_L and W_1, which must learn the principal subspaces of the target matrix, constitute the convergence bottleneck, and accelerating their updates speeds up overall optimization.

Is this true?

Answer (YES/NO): YES